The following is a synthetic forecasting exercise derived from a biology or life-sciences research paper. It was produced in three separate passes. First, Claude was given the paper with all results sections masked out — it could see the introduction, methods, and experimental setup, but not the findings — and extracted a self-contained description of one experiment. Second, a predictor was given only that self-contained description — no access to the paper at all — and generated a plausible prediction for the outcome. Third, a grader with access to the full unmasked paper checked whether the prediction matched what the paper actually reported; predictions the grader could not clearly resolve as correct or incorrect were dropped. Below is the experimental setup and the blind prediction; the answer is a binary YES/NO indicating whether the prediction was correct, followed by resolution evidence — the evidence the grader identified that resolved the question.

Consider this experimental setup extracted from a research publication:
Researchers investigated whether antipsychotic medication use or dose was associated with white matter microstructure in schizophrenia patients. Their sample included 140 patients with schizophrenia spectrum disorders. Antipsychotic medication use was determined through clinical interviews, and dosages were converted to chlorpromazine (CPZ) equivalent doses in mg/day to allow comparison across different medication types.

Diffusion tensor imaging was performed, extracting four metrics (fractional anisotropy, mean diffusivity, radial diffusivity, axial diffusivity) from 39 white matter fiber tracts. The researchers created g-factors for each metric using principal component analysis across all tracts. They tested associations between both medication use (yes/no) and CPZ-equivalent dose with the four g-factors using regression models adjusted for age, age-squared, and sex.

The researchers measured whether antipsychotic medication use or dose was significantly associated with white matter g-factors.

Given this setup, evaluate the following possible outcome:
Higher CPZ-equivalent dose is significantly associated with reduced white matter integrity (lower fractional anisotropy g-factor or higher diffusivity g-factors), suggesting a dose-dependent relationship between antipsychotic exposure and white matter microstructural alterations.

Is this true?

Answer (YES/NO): NO